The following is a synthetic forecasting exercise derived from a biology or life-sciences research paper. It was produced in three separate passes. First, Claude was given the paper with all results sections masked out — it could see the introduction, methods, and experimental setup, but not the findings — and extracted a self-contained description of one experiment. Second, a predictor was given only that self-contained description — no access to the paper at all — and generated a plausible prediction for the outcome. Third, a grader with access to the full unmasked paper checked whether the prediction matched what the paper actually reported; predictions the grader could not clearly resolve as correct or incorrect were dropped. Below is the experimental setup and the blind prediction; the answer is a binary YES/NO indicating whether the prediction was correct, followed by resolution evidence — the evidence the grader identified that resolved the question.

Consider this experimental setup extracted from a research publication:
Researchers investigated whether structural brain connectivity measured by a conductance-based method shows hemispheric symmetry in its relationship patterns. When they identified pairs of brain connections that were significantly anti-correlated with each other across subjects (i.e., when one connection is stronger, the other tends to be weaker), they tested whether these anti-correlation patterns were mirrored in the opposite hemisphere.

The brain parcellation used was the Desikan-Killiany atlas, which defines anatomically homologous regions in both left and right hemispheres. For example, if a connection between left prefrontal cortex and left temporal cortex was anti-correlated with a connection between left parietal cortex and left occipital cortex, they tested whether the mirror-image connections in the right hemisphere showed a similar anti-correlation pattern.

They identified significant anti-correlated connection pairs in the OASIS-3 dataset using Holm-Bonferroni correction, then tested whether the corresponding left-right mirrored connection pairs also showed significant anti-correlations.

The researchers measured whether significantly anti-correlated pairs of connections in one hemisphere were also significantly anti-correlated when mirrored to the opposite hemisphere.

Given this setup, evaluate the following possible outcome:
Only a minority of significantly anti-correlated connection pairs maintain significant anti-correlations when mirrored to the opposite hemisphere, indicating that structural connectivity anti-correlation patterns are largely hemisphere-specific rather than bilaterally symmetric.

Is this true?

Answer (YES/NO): NO